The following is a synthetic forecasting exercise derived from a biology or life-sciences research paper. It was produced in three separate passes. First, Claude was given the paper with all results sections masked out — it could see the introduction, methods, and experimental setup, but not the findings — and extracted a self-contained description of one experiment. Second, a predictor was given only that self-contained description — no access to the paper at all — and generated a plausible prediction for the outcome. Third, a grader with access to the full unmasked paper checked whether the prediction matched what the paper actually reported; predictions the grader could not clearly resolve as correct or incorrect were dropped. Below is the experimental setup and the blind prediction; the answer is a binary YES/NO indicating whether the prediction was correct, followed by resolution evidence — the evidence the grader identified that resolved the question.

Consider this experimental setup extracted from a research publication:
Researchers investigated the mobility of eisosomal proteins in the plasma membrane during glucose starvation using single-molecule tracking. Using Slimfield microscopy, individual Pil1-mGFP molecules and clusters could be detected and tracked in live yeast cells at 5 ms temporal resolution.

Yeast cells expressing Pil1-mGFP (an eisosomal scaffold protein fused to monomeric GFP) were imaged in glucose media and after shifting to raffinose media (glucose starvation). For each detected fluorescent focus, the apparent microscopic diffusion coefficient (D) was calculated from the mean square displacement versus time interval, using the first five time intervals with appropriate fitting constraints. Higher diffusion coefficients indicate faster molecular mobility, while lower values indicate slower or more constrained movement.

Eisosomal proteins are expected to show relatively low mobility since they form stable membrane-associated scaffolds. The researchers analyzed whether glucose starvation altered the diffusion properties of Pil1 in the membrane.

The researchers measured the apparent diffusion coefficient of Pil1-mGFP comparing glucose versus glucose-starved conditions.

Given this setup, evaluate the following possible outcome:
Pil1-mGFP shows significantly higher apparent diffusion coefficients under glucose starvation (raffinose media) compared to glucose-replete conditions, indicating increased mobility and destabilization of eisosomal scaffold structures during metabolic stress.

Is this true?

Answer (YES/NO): NO